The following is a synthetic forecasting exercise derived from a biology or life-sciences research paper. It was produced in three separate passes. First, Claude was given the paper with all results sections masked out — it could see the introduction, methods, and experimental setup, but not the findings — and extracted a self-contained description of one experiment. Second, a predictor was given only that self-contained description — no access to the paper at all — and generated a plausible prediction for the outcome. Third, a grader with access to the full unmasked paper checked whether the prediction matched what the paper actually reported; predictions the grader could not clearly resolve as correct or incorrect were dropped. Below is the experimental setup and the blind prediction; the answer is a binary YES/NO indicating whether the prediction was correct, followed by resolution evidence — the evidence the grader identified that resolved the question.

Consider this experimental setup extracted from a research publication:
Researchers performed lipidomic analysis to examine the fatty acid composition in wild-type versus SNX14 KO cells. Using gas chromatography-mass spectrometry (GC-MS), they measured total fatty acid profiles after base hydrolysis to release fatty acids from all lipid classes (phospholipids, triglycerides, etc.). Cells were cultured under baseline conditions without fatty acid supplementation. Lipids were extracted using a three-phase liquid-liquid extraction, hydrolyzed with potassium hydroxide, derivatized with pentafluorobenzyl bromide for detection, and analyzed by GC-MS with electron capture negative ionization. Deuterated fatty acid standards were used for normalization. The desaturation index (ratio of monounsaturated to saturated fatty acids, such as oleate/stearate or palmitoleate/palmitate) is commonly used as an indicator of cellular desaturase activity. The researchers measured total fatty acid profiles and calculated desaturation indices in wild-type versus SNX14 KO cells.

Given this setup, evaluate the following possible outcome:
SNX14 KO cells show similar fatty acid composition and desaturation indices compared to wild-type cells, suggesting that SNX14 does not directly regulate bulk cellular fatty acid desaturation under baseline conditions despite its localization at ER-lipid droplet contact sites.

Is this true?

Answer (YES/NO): NO